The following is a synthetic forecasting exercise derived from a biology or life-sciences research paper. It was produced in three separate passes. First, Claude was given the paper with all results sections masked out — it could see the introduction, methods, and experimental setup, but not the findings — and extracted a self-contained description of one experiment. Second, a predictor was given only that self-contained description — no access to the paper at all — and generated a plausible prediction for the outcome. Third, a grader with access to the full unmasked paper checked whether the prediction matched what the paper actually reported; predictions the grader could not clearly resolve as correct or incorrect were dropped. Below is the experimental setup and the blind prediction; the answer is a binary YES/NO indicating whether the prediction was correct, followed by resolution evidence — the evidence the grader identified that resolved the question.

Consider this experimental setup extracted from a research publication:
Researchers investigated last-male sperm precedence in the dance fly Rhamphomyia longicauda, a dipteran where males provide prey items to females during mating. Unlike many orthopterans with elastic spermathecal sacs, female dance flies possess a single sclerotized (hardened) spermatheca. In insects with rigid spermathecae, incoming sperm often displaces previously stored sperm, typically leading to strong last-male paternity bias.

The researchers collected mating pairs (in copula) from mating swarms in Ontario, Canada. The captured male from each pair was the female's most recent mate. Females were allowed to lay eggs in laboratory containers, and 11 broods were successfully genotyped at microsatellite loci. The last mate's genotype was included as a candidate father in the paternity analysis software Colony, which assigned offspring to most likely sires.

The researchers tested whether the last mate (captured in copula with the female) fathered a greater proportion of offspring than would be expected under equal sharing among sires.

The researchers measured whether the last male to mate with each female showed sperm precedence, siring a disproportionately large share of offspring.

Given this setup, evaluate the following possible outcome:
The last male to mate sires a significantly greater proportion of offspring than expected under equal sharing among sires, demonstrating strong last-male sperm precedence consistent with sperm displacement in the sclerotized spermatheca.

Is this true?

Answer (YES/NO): NO